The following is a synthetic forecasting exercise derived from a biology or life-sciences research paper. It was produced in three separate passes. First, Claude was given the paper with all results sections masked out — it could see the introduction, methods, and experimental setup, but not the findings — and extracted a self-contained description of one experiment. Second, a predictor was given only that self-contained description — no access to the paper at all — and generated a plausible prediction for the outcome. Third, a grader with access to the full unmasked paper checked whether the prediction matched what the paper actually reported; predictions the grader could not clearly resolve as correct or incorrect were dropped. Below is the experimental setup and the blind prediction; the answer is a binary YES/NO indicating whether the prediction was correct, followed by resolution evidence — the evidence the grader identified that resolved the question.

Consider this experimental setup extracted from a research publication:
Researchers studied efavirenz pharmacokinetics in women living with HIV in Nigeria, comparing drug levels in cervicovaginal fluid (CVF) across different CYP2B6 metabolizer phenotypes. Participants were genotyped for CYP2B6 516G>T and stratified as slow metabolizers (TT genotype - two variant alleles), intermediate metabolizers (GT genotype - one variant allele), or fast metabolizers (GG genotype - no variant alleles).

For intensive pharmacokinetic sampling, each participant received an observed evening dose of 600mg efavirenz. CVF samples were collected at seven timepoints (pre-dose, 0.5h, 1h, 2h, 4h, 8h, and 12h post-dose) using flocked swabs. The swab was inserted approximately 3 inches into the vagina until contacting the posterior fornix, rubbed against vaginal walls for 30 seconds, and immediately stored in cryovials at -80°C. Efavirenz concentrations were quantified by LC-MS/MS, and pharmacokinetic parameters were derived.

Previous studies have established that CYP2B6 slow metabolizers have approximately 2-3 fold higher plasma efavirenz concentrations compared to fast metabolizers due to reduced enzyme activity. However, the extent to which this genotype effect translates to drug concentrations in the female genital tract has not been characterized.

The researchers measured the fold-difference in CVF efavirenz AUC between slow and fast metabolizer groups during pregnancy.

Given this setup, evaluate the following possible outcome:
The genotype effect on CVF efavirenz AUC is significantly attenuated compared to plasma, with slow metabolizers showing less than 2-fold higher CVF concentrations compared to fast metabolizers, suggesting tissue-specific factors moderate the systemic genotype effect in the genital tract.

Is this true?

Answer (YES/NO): NO